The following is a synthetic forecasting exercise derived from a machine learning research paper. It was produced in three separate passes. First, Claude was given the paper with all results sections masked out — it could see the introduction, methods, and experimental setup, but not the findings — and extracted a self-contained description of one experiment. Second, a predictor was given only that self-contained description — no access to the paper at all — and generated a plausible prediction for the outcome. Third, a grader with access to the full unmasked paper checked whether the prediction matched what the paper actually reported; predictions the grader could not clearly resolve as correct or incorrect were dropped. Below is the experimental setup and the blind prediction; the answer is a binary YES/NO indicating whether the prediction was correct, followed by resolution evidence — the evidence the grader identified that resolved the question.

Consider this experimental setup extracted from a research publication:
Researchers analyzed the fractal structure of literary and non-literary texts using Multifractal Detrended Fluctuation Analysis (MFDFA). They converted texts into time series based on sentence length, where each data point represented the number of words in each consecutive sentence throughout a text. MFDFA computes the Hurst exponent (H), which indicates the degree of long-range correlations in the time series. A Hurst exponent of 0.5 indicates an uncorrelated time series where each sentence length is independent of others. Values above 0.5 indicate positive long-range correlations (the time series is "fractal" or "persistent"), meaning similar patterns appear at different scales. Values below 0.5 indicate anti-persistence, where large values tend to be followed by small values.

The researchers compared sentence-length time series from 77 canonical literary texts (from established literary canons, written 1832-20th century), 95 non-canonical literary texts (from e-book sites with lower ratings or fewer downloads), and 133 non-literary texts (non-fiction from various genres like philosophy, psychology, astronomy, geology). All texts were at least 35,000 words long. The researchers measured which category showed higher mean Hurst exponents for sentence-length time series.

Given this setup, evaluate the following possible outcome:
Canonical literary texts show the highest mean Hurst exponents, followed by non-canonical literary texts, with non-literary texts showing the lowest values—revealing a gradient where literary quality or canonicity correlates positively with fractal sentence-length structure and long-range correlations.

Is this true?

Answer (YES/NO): NO